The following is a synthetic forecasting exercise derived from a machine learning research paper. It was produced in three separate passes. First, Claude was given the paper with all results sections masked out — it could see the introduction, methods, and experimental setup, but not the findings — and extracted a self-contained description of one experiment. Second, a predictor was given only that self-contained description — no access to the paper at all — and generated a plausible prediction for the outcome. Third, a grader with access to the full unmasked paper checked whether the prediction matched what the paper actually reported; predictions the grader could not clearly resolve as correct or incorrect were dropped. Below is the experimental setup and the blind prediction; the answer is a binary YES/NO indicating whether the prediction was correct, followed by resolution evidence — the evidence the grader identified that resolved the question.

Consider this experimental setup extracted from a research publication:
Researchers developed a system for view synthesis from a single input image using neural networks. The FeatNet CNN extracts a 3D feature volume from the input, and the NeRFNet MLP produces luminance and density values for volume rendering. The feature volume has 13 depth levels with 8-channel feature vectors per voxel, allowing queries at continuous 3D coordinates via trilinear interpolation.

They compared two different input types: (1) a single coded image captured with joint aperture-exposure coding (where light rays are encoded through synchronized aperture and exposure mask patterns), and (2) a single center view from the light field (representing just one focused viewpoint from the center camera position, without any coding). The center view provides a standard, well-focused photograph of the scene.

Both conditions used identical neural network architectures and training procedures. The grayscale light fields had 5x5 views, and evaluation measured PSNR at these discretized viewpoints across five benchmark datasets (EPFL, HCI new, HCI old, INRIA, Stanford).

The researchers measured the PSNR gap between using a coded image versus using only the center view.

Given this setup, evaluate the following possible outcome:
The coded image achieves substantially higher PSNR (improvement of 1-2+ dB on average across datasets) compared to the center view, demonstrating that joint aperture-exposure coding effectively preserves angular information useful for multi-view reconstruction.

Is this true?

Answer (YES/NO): YES